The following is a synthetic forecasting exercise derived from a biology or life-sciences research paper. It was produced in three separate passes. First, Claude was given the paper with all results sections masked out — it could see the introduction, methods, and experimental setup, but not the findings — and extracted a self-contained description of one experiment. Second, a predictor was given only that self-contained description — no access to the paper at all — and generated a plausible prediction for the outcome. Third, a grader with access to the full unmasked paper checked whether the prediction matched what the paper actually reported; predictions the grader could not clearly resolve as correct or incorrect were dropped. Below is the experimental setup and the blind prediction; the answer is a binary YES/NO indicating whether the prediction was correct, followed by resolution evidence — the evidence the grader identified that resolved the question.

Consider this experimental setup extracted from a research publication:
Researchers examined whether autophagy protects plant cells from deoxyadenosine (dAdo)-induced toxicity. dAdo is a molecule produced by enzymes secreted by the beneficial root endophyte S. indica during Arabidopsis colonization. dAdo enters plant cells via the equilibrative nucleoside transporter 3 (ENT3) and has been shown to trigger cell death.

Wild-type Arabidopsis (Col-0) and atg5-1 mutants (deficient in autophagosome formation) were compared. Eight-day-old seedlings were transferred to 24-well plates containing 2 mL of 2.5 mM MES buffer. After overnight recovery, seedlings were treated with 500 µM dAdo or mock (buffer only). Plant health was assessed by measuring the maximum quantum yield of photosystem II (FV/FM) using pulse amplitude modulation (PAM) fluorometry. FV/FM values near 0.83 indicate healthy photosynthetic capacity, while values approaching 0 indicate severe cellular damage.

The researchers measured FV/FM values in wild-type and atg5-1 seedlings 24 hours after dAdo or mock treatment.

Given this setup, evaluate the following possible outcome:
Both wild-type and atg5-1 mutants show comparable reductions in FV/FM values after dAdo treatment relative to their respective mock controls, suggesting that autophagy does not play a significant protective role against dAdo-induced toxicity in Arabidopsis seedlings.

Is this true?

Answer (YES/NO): NO